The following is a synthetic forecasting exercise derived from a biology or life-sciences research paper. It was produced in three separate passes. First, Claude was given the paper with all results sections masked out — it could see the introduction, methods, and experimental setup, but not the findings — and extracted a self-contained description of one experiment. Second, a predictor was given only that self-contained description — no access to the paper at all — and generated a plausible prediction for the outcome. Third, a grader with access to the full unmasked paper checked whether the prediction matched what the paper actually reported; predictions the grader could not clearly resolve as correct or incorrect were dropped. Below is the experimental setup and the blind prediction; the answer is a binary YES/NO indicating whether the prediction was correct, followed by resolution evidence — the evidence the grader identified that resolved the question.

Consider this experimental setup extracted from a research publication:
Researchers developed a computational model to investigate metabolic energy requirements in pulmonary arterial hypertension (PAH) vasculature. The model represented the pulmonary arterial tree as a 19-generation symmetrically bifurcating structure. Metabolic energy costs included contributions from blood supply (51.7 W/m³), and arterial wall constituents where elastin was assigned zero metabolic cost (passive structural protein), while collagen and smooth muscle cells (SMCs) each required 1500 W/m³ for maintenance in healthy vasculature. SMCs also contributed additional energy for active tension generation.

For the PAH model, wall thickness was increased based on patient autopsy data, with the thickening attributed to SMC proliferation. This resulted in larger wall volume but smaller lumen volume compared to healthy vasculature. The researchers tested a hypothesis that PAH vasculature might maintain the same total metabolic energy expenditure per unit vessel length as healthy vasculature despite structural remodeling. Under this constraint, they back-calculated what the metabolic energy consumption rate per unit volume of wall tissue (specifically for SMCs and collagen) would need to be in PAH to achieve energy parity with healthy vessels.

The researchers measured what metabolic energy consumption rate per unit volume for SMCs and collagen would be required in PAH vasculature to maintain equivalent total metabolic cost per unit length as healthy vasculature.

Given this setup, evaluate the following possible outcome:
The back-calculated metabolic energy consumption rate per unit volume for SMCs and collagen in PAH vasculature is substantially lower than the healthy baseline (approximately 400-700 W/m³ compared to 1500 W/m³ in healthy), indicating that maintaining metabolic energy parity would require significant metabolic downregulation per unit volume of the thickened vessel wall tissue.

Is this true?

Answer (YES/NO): YES